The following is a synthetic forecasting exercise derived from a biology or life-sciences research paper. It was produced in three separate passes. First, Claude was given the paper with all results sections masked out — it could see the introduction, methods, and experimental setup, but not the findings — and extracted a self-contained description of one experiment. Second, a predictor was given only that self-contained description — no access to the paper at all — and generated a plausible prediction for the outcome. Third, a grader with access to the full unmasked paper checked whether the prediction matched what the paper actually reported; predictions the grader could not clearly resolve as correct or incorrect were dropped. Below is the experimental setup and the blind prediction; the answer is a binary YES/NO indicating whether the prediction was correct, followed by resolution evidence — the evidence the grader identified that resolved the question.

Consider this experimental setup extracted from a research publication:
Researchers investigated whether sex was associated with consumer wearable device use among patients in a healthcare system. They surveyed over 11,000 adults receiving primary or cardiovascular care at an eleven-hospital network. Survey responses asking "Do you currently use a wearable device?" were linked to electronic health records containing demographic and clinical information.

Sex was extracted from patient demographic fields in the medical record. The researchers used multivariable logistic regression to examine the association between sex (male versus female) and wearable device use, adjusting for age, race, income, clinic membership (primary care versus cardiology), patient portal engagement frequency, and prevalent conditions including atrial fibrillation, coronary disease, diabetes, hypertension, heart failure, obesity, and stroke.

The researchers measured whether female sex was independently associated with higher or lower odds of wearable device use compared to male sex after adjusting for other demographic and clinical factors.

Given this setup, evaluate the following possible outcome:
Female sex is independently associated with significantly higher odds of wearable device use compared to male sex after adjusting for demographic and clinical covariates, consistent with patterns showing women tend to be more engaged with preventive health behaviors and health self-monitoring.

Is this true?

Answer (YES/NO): YES